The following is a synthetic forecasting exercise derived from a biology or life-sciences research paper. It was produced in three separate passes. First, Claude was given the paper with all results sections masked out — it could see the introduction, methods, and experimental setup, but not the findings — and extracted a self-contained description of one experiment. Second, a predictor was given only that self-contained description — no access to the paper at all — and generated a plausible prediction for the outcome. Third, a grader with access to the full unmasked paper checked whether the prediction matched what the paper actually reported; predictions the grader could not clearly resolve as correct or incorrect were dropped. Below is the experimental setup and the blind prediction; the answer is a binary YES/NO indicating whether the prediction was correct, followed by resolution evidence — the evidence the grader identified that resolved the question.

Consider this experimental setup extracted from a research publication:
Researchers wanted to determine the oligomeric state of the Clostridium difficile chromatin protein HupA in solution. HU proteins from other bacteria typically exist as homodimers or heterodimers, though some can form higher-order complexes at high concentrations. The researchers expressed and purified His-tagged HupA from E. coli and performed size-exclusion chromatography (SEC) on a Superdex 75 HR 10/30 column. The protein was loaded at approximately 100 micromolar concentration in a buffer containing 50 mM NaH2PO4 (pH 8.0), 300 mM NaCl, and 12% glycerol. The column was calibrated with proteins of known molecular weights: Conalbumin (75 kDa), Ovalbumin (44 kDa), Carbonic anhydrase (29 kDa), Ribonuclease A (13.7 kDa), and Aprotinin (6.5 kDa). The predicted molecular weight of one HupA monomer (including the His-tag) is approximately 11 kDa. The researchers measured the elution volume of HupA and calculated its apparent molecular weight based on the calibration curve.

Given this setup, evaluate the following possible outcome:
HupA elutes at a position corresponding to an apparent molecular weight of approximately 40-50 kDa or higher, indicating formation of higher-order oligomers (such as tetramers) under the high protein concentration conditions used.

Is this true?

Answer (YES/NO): NO